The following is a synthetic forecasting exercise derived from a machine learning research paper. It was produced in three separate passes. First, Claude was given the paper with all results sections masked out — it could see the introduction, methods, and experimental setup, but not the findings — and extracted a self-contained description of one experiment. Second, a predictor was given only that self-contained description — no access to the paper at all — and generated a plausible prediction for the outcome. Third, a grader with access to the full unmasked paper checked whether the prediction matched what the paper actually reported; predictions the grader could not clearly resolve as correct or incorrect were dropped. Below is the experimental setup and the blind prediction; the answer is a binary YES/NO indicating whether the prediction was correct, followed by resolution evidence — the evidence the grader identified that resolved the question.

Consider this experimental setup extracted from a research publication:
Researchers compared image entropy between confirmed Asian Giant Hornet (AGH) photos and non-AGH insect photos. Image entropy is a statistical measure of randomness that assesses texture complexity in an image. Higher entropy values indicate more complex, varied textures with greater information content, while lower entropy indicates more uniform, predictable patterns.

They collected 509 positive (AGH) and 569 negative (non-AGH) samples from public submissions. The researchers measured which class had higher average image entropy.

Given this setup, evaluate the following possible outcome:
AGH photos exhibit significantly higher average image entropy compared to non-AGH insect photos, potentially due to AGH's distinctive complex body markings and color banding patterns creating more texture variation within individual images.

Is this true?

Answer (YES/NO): YES